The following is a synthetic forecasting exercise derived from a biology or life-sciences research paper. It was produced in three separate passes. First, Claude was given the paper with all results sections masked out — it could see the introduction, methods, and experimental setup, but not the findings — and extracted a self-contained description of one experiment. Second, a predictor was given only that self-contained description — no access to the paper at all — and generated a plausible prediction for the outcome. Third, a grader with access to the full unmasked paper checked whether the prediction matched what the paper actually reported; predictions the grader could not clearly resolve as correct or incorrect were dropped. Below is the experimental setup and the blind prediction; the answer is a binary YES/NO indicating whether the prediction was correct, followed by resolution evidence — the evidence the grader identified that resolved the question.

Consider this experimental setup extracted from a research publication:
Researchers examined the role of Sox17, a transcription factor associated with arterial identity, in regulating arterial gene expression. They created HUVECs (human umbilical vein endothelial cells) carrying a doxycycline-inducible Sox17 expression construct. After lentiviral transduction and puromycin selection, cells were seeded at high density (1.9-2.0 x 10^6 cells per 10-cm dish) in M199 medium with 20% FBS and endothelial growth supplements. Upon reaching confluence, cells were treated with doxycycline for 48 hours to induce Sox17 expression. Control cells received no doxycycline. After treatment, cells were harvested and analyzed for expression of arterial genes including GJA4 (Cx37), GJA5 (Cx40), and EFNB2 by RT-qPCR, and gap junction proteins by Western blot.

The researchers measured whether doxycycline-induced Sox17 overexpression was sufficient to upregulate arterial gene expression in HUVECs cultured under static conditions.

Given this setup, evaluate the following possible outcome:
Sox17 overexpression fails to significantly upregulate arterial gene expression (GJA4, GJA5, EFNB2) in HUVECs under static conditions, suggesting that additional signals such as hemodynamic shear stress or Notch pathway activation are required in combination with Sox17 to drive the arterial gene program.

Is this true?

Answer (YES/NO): NO